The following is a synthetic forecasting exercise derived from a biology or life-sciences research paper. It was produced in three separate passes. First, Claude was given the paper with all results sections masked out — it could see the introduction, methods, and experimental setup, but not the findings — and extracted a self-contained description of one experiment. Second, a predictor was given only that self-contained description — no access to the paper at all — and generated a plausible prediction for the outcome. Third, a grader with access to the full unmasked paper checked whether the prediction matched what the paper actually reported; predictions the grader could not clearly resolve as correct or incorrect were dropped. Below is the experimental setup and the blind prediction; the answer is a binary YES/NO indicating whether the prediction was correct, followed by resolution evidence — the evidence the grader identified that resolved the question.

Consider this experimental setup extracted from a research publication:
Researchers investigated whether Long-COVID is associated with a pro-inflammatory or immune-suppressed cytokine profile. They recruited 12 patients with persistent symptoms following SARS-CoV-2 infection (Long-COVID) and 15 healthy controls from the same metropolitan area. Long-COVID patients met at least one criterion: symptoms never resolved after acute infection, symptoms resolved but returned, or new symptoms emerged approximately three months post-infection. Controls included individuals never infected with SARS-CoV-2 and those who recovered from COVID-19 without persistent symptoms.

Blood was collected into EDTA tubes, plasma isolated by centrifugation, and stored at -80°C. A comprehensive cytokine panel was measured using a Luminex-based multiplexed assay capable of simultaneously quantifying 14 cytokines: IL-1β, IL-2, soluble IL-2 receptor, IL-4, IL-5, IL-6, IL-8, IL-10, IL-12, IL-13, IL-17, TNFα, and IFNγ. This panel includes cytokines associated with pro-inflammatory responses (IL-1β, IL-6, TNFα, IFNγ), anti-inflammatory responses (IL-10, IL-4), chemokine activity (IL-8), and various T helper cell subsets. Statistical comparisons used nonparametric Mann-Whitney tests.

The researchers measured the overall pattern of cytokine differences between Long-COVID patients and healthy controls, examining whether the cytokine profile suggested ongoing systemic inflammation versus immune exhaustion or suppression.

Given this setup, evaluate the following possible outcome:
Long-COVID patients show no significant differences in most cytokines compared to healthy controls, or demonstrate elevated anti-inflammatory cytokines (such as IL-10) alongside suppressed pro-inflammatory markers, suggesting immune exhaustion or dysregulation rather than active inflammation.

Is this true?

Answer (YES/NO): NO